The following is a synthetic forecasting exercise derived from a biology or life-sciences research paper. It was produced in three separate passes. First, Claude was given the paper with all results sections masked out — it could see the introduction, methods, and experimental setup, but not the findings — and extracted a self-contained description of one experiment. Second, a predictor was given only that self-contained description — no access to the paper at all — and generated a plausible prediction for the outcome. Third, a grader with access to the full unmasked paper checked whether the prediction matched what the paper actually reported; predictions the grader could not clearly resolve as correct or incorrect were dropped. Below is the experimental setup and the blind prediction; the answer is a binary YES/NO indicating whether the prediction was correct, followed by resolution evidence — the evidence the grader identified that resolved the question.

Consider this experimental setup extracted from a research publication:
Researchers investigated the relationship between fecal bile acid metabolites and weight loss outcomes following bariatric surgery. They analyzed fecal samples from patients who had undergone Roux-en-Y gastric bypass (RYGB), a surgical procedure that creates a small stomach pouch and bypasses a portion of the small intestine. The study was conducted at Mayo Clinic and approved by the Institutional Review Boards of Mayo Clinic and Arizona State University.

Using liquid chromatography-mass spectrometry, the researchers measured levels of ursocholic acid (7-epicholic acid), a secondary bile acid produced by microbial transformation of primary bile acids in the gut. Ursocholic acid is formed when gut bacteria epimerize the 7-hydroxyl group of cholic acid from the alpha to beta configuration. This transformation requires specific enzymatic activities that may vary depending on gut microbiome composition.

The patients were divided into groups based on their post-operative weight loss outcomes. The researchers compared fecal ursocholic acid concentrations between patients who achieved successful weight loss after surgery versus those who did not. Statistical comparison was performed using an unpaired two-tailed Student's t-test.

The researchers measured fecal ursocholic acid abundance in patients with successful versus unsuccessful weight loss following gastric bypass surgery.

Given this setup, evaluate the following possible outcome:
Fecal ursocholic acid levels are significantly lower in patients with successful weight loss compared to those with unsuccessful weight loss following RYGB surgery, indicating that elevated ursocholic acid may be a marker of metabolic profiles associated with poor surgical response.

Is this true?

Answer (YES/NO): NO